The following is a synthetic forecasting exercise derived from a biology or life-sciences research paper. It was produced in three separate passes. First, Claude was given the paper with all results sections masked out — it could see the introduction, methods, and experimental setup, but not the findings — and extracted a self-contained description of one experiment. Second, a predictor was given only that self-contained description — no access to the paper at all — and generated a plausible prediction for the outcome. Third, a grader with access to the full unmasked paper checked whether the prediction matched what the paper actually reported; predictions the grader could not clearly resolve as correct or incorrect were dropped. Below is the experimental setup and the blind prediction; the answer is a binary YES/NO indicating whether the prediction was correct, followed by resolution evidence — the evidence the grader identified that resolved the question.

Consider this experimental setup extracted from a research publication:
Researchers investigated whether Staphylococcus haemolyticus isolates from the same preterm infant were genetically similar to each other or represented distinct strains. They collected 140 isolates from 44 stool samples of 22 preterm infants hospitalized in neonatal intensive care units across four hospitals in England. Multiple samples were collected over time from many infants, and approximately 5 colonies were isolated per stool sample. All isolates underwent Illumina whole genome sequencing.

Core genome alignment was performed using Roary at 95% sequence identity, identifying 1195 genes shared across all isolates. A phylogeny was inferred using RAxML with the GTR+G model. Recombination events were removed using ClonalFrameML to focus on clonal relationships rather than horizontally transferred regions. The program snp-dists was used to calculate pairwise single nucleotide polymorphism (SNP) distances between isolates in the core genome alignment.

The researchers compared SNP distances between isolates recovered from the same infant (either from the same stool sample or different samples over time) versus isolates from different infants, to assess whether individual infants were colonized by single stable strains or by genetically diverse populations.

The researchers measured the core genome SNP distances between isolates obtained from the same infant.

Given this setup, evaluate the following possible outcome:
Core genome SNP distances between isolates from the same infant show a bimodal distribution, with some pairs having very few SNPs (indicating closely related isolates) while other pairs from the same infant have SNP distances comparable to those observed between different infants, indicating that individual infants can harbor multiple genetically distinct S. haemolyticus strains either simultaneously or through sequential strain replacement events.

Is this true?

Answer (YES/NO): YES